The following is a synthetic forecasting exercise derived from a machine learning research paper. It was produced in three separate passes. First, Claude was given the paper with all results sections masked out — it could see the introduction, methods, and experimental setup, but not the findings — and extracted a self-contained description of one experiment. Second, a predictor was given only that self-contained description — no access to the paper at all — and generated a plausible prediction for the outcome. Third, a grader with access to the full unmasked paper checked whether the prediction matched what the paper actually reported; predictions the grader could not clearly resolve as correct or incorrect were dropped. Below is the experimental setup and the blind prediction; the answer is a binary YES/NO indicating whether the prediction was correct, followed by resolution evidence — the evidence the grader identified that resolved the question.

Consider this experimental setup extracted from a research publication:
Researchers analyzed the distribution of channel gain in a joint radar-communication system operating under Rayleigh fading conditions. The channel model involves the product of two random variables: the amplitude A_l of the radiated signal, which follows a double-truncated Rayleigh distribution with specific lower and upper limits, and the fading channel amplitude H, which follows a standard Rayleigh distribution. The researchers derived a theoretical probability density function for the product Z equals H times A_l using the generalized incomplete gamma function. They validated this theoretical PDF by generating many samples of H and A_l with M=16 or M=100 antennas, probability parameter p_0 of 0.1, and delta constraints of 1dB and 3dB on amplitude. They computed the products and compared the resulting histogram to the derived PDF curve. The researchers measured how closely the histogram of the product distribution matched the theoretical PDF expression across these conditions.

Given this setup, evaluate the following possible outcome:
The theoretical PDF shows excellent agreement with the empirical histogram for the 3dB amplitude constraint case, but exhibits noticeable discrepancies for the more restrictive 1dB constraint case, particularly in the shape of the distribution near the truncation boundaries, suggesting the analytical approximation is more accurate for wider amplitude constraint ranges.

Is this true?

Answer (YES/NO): NO